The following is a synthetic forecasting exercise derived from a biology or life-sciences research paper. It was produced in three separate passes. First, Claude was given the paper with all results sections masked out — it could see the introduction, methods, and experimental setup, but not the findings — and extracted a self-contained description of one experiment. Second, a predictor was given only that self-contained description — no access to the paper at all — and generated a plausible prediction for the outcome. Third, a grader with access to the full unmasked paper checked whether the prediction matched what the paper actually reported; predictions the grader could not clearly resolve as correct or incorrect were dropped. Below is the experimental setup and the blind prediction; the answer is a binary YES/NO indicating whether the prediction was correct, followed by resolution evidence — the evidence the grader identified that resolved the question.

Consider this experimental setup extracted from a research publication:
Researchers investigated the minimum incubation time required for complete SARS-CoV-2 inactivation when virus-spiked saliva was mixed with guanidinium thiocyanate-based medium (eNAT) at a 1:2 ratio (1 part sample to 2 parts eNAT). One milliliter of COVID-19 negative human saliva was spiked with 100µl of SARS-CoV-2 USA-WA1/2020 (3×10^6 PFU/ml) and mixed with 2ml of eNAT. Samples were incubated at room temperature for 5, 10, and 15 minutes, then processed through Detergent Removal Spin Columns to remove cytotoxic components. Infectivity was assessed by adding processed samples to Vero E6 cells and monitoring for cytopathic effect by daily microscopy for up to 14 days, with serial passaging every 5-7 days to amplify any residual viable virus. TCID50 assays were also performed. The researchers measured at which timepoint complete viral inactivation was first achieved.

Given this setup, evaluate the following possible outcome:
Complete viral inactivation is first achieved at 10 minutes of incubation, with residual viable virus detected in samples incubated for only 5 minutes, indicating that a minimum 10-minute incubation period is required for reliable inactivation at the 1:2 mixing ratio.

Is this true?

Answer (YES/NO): NO